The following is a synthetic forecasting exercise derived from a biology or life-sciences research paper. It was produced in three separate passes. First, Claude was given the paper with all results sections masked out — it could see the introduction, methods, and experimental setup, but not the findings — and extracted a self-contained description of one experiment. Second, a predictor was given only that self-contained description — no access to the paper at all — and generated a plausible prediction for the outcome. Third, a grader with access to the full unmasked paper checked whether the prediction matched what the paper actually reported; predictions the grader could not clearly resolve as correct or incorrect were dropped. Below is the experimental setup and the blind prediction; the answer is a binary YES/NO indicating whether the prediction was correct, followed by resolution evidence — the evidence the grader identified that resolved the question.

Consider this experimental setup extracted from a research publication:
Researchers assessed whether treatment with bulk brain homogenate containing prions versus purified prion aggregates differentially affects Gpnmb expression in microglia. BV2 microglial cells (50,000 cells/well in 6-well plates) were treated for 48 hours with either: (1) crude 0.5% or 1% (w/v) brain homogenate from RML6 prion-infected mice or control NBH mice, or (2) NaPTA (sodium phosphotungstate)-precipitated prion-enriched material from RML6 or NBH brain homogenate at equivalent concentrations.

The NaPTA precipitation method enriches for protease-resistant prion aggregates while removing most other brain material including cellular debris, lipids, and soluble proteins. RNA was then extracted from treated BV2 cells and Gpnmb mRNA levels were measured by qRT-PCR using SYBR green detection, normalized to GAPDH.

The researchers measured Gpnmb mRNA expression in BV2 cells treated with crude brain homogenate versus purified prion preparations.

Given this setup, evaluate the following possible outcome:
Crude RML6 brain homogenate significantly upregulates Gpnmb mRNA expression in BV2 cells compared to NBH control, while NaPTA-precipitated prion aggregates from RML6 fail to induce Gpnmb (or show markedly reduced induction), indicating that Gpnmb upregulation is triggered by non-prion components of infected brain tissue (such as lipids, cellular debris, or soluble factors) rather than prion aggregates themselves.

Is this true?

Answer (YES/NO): NO